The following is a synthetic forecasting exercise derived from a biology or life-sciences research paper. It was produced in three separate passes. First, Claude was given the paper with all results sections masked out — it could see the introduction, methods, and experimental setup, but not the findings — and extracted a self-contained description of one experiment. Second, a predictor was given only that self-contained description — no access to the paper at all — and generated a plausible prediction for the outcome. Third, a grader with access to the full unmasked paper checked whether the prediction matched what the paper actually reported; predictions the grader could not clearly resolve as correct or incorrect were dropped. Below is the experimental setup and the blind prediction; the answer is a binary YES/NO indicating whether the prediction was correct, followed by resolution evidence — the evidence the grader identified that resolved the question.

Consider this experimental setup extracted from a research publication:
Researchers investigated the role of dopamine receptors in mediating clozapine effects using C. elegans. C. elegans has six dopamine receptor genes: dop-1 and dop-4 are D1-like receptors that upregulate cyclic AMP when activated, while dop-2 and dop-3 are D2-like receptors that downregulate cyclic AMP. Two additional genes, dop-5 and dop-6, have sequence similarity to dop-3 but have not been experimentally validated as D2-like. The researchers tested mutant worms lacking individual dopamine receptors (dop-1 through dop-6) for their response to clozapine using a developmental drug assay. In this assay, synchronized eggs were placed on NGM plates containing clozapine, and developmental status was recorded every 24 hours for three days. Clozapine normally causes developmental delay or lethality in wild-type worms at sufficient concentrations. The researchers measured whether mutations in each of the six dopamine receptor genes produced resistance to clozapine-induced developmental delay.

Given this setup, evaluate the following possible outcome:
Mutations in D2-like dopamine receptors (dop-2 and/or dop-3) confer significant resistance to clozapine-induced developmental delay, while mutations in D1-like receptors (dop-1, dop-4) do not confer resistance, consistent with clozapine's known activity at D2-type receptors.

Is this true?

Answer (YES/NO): NO